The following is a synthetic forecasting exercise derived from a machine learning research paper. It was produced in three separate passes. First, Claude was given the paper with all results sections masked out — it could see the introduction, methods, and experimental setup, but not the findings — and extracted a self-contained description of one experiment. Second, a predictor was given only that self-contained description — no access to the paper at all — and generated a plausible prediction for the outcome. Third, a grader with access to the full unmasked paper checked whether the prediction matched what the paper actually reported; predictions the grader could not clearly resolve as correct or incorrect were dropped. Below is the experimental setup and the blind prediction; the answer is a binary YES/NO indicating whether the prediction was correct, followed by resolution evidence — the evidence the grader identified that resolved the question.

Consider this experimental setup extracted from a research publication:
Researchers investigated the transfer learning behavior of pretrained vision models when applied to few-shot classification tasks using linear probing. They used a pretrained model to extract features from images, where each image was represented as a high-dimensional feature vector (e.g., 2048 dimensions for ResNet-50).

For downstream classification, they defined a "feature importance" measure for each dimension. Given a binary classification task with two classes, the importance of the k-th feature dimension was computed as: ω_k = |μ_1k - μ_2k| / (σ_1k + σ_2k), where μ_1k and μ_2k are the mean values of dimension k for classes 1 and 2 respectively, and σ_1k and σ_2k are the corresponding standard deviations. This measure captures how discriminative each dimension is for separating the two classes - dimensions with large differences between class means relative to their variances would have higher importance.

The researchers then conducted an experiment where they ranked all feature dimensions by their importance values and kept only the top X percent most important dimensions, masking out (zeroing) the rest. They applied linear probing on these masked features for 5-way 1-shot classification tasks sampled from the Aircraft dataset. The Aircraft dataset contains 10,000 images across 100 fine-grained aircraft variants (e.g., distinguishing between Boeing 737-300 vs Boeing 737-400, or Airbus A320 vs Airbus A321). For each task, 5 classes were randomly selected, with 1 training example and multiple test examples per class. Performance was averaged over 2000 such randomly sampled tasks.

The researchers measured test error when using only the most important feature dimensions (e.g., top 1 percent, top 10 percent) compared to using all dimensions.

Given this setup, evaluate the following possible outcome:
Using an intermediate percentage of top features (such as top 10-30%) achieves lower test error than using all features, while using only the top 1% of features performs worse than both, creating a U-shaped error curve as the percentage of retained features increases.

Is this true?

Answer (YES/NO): NO